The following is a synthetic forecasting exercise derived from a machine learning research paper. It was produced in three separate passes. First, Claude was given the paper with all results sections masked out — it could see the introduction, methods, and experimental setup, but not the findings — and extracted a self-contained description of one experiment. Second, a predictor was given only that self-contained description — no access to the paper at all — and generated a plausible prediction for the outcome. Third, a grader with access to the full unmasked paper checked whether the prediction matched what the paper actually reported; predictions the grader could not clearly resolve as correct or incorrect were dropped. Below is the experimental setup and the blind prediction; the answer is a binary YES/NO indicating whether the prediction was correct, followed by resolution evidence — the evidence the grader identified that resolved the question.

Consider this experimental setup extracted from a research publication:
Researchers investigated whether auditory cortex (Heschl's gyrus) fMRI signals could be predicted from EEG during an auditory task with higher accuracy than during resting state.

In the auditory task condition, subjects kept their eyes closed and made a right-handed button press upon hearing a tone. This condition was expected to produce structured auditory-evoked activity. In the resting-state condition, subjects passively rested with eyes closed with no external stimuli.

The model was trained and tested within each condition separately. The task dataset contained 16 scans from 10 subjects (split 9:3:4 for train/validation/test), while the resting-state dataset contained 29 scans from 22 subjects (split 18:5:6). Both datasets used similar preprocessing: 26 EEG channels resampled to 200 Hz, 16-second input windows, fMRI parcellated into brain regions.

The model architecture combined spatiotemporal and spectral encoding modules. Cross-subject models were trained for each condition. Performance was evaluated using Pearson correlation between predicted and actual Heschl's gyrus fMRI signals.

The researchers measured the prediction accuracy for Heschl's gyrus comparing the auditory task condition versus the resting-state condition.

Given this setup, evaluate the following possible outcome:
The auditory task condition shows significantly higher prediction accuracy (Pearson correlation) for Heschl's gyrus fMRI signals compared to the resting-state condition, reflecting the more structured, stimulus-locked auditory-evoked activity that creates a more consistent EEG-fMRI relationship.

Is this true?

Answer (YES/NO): NO